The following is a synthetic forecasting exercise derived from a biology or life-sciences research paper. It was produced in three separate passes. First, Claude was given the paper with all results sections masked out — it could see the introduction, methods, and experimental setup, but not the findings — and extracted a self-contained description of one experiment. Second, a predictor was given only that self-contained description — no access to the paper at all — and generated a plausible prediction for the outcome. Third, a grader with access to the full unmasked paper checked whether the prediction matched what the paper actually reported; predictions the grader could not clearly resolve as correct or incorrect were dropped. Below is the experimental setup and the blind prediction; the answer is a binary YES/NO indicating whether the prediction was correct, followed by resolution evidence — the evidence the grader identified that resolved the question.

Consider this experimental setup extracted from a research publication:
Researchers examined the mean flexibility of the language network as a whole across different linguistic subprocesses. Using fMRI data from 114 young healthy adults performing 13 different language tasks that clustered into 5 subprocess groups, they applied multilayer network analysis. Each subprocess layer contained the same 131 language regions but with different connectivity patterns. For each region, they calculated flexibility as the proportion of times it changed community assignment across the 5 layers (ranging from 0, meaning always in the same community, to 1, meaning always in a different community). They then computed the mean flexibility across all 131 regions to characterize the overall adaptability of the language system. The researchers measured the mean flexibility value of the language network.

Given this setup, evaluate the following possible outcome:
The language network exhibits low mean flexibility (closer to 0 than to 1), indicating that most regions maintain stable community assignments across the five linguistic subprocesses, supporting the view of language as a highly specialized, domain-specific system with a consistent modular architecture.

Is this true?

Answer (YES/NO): NO